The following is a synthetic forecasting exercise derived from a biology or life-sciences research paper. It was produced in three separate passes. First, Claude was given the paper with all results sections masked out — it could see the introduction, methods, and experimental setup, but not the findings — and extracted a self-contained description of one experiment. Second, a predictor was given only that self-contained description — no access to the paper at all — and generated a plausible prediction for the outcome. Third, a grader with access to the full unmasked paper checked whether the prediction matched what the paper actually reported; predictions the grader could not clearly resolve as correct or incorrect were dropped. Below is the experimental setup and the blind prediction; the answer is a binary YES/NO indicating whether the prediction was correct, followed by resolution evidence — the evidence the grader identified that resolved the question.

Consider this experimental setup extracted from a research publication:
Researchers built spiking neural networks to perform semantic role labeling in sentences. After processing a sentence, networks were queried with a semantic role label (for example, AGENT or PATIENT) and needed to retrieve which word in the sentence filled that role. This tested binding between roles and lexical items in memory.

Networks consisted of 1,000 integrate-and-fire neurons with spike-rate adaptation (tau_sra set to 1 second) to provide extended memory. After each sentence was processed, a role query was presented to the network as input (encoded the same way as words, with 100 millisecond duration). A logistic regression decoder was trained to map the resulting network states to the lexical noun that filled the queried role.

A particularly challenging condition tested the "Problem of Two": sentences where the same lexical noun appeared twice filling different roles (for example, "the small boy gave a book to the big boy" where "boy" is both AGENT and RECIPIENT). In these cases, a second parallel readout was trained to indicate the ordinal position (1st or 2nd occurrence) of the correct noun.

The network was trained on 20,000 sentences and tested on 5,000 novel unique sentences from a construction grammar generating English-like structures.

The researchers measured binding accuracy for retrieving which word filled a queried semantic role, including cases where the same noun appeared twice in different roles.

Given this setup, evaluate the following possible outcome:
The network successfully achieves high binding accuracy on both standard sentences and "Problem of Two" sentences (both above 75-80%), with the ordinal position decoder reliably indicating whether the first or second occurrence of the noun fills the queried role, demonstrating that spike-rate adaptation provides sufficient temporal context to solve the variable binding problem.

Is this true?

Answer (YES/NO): YES